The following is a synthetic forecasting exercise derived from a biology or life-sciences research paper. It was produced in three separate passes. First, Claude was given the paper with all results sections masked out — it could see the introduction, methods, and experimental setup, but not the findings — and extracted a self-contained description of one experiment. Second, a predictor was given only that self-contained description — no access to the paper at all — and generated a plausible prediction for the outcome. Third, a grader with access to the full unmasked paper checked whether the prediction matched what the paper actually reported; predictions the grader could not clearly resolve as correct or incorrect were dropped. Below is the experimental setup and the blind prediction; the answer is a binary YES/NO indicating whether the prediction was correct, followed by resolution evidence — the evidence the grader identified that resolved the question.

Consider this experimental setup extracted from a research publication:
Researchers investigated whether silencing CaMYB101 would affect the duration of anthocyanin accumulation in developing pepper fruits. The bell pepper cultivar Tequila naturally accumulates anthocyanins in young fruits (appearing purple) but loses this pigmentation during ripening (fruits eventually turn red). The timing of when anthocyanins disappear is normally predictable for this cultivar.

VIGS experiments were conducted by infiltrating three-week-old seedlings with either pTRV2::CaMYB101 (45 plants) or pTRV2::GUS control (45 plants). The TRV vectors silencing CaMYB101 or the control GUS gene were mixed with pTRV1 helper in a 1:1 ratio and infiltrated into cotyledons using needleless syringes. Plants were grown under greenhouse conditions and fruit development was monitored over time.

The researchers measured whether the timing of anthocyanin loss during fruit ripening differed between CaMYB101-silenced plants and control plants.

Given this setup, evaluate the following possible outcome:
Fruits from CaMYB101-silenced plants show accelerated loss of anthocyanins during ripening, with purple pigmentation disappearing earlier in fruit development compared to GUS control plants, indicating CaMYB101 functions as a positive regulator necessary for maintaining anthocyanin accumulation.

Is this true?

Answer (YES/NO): NO